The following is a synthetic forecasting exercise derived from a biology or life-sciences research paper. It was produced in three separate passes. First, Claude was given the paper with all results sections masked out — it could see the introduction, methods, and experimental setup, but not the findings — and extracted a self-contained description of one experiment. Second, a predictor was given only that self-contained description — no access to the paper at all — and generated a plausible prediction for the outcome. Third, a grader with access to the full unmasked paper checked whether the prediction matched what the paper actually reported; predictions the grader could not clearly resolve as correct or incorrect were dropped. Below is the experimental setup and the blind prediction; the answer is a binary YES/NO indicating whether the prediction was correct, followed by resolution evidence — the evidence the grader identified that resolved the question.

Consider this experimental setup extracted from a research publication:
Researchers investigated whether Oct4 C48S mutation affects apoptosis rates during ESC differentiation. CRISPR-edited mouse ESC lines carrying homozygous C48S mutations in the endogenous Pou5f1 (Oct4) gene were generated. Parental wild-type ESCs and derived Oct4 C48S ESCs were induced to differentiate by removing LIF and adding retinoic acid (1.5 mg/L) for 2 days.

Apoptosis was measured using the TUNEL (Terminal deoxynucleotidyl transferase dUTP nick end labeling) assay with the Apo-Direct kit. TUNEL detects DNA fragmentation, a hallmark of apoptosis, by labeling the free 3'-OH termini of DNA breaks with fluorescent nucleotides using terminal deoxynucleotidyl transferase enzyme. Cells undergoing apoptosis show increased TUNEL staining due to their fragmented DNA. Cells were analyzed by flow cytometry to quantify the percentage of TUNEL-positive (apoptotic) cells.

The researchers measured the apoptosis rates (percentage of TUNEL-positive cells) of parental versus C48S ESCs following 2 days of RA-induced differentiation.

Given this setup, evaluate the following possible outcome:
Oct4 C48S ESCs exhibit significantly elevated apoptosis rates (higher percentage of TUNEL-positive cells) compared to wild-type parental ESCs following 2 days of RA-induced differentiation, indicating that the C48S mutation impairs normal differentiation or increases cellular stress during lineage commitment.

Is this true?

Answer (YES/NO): YES